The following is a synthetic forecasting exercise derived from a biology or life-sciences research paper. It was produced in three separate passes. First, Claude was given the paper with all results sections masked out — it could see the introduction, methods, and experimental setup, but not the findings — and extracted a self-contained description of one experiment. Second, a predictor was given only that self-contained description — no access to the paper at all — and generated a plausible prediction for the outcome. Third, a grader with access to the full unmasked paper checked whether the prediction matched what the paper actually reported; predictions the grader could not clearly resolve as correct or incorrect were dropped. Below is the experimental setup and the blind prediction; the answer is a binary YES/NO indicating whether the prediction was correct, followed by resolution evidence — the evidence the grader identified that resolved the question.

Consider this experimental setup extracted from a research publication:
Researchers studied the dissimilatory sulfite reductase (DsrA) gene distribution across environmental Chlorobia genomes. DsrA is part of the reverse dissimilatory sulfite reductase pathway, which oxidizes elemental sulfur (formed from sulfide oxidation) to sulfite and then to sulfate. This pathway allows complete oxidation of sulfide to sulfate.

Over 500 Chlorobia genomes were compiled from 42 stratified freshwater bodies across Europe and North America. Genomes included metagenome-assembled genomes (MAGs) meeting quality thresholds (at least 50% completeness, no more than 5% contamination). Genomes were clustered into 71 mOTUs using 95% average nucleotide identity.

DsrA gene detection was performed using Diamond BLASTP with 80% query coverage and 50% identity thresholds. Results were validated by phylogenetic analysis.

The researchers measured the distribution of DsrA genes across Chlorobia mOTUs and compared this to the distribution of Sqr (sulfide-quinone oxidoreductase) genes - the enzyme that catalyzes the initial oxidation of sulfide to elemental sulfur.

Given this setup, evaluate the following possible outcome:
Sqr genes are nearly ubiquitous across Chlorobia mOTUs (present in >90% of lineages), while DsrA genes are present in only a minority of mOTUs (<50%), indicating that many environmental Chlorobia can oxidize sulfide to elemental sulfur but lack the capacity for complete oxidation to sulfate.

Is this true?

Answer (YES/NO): NO